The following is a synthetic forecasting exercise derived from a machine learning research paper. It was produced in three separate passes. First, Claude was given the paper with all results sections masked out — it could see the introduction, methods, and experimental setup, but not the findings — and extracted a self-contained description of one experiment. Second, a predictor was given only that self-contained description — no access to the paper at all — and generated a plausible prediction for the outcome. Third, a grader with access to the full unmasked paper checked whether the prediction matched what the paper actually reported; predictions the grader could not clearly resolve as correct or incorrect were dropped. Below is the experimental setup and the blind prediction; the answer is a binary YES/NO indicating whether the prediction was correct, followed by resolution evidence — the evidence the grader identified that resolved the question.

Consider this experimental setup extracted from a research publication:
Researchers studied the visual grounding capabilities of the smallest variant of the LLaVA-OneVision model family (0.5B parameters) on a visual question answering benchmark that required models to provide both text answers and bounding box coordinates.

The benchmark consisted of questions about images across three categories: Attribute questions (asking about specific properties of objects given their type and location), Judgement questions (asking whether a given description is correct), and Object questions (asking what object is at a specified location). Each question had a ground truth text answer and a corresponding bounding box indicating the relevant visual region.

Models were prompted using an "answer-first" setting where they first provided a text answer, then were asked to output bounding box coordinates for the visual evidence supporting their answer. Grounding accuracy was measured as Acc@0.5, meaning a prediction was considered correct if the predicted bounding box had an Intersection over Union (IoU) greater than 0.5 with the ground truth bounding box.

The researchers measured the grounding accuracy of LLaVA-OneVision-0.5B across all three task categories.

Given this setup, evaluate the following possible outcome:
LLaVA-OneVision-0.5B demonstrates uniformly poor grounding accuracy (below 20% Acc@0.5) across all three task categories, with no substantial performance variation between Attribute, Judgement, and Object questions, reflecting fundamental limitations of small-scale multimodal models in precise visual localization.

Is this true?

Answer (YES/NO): YES